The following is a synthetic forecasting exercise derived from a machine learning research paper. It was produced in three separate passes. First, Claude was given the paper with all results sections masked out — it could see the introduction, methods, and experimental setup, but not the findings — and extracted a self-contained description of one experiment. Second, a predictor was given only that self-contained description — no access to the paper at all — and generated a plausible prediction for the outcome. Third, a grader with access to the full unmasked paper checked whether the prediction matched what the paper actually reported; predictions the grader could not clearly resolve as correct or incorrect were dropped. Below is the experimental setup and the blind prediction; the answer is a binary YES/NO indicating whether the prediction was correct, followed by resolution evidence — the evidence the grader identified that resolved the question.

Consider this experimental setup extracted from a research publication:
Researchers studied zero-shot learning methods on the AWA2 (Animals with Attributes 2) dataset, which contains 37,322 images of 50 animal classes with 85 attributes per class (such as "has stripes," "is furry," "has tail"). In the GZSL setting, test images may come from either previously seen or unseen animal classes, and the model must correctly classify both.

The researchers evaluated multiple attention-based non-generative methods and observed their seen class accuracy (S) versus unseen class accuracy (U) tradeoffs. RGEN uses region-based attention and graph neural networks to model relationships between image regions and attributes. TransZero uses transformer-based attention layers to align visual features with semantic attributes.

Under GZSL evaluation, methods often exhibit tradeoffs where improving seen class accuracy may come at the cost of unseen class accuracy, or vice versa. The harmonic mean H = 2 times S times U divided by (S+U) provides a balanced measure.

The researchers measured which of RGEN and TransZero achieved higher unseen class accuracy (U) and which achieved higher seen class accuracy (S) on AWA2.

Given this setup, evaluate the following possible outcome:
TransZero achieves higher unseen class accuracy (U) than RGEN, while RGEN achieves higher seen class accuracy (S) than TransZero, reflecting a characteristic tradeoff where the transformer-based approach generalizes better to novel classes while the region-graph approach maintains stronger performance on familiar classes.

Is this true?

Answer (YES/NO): NO